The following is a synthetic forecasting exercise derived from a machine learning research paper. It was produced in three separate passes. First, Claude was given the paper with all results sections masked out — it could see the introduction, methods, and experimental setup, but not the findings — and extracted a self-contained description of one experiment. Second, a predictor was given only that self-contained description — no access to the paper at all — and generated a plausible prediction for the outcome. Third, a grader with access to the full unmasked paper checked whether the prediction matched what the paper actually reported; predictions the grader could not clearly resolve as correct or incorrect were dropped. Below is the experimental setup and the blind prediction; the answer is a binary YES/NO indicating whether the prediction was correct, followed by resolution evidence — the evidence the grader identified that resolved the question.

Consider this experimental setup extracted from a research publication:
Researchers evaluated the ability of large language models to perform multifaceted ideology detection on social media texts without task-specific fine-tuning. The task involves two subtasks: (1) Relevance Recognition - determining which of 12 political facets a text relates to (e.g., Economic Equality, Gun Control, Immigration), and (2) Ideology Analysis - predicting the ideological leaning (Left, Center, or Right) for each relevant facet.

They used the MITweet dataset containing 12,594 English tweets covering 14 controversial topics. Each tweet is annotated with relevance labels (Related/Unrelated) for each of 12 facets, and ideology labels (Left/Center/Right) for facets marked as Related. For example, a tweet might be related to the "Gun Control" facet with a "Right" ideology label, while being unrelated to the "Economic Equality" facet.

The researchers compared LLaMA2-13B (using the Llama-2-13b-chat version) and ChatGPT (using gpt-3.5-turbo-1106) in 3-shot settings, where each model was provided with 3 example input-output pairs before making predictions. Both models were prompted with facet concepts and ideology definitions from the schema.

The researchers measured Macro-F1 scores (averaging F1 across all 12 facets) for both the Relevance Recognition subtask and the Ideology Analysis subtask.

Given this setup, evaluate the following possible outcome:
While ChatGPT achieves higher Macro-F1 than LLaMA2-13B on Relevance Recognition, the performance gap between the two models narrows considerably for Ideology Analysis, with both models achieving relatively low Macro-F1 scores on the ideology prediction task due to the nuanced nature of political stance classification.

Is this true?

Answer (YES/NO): YES